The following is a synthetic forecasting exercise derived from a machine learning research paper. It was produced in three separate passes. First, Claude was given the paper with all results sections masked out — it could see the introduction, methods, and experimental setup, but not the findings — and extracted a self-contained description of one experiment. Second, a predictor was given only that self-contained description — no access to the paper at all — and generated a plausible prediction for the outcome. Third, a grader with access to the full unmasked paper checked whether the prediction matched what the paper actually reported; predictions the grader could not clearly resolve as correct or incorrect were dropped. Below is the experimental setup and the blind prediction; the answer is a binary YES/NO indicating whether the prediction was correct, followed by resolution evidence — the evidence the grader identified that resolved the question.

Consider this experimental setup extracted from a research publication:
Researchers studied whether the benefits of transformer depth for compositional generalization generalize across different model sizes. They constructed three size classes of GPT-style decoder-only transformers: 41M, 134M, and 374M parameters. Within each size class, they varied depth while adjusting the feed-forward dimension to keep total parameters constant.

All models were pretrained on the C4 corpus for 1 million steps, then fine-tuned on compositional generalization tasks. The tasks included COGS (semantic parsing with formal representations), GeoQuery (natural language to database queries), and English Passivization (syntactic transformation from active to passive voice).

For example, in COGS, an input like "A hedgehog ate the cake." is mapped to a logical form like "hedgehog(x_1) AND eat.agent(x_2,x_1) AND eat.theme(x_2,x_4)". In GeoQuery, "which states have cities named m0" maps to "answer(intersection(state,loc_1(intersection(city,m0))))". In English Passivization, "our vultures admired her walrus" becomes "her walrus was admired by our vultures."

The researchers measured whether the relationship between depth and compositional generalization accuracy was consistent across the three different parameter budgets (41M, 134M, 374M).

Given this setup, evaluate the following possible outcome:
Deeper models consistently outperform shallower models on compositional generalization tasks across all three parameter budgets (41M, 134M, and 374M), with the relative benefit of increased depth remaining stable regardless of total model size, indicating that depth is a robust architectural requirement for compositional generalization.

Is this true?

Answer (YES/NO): NO